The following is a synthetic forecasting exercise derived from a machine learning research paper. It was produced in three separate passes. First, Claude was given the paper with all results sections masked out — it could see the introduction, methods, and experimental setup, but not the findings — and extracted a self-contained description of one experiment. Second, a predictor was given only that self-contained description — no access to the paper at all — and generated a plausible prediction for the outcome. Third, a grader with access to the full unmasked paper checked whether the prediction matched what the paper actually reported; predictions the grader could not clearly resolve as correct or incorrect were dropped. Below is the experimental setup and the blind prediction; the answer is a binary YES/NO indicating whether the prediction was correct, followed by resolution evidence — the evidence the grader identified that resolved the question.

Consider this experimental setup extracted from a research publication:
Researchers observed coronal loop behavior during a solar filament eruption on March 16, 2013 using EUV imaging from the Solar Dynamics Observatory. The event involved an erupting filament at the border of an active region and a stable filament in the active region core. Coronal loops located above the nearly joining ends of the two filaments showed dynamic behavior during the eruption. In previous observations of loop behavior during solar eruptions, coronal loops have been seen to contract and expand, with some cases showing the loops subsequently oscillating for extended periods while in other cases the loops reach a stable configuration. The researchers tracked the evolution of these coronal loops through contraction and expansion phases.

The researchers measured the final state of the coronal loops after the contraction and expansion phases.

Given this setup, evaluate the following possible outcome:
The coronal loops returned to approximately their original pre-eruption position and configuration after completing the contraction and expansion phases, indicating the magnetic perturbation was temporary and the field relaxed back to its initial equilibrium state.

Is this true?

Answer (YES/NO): YES